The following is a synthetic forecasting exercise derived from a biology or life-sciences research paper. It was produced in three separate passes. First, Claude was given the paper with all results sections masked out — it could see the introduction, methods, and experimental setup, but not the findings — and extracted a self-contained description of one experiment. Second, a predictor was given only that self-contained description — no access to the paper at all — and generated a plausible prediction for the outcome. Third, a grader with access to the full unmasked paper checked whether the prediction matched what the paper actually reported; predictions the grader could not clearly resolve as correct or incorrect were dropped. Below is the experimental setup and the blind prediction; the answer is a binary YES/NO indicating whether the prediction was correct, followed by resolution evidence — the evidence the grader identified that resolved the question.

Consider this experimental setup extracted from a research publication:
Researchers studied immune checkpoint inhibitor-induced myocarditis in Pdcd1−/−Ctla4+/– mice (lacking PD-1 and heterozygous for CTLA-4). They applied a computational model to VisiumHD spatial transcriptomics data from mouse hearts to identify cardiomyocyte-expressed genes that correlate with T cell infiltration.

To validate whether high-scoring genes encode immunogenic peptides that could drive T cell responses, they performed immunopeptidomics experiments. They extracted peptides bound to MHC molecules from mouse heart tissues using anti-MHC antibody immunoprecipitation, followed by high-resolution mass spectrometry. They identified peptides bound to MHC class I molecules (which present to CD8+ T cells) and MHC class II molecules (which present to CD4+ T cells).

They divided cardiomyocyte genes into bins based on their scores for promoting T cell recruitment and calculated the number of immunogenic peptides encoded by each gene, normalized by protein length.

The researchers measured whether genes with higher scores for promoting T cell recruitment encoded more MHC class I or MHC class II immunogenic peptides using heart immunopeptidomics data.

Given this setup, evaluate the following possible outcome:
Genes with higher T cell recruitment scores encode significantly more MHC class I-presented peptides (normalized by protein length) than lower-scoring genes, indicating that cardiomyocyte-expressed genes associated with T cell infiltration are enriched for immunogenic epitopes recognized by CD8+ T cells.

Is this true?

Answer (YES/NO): NO